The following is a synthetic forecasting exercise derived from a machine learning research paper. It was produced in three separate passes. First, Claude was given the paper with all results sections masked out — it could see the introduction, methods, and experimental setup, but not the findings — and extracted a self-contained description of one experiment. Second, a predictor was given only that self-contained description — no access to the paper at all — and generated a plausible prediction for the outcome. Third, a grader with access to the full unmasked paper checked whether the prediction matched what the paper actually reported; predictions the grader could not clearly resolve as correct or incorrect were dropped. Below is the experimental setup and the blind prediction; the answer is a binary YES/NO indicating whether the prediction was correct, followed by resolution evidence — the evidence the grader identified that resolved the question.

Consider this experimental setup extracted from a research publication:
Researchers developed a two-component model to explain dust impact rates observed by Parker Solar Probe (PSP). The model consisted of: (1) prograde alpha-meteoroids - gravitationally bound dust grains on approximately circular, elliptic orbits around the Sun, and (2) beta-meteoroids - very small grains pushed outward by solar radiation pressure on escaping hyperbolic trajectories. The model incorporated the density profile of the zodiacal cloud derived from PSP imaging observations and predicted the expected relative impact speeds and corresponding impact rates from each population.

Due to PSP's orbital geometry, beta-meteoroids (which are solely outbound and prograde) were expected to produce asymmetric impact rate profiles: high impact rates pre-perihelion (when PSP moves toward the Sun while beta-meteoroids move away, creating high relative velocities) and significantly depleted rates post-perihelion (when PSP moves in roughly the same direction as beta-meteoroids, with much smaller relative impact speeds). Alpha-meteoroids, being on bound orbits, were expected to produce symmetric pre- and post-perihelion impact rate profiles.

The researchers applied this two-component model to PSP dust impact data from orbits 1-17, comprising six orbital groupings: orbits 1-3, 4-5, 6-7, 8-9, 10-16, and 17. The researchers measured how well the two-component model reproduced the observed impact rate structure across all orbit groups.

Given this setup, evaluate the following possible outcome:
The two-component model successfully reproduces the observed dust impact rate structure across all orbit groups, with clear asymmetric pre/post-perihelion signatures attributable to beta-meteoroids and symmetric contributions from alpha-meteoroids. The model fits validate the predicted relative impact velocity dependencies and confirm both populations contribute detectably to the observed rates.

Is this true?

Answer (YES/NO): NO